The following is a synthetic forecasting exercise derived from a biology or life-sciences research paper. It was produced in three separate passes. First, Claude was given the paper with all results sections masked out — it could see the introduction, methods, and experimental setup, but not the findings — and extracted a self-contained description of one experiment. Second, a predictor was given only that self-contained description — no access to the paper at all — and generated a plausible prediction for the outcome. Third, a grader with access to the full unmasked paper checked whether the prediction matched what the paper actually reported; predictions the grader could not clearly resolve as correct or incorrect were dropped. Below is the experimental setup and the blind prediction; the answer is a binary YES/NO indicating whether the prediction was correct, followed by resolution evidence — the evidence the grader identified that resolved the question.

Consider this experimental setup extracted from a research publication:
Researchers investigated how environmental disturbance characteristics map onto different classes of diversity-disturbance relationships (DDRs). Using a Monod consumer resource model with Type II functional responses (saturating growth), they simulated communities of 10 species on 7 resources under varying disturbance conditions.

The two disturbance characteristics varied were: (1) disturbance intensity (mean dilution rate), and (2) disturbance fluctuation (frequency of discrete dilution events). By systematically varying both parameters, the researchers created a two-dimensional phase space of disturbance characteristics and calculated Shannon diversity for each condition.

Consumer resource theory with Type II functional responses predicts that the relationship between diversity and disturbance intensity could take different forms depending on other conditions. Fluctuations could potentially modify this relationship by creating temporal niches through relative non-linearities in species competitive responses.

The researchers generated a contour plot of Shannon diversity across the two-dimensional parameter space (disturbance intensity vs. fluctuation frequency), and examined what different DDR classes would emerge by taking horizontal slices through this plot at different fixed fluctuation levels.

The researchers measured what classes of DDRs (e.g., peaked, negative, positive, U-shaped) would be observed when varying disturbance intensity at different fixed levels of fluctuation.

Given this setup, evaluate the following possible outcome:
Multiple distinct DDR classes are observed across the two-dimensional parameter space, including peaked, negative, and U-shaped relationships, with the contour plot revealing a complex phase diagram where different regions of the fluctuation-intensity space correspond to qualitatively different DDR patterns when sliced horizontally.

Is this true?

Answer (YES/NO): YES